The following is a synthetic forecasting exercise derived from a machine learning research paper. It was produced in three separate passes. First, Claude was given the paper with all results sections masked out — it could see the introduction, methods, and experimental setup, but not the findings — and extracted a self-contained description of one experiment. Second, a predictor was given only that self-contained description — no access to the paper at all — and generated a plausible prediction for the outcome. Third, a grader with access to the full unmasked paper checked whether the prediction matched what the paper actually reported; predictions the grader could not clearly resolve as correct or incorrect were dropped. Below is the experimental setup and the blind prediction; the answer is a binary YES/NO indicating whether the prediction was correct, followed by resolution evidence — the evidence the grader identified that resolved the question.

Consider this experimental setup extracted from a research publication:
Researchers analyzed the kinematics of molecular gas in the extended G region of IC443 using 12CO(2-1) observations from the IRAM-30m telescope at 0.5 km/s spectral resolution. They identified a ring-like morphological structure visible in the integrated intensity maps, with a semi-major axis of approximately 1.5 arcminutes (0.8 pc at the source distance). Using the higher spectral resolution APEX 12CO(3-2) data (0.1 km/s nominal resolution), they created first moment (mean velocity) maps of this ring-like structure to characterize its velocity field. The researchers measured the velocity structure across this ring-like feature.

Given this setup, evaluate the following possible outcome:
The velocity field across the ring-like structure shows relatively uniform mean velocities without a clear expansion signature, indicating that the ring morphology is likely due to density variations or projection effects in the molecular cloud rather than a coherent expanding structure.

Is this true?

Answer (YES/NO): NO